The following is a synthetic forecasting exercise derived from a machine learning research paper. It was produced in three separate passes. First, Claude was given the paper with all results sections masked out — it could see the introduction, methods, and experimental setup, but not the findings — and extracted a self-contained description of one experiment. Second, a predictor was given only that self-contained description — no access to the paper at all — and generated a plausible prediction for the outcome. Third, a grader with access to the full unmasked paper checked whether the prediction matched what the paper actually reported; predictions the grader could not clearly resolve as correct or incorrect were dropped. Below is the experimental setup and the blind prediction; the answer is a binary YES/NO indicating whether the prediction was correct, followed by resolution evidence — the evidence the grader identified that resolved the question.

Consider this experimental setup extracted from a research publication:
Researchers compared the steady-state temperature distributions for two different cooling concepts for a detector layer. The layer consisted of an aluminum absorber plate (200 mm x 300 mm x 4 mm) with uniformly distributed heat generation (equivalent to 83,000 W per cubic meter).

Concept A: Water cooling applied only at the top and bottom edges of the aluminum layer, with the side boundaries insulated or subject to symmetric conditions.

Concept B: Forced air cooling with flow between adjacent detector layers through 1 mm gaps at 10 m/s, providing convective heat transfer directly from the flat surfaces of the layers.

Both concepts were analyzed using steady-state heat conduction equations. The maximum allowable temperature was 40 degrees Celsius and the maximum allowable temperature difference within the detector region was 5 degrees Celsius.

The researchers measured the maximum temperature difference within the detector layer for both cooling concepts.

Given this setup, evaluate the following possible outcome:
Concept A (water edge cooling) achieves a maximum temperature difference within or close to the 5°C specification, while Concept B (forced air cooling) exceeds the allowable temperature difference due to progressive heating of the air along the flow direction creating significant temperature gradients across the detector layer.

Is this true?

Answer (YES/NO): NO